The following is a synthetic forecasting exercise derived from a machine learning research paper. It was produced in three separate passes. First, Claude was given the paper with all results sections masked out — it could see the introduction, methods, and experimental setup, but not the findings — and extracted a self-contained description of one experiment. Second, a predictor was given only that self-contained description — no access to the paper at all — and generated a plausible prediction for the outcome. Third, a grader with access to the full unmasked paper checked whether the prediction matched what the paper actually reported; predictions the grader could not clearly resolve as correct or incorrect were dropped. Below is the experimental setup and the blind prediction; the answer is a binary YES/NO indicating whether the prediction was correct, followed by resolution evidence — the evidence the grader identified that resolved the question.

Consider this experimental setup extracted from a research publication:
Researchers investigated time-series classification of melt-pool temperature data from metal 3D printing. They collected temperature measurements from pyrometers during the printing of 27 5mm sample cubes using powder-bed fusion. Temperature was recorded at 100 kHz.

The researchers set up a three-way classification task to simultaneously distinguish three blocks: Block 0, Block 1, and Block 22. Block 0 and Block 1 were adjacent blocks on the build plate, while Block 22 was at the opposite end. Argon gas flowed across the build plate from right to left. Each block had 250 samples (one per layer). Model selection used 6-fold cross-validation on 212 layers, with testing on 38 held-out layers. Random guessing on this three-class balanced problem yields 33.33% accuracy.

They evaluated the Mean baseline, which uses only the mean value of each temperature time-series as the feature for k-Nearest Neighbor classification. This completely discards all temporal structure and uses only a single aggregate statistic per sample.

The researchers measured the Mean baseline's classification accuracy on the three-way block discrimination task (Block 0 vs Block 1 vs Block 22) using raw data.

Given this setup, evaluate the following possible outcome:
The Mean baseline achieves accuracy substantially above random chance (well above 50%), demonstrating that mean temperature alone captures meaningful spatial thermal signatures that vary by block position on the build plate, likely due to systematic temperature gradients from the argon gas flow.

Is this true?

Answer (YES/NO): NO